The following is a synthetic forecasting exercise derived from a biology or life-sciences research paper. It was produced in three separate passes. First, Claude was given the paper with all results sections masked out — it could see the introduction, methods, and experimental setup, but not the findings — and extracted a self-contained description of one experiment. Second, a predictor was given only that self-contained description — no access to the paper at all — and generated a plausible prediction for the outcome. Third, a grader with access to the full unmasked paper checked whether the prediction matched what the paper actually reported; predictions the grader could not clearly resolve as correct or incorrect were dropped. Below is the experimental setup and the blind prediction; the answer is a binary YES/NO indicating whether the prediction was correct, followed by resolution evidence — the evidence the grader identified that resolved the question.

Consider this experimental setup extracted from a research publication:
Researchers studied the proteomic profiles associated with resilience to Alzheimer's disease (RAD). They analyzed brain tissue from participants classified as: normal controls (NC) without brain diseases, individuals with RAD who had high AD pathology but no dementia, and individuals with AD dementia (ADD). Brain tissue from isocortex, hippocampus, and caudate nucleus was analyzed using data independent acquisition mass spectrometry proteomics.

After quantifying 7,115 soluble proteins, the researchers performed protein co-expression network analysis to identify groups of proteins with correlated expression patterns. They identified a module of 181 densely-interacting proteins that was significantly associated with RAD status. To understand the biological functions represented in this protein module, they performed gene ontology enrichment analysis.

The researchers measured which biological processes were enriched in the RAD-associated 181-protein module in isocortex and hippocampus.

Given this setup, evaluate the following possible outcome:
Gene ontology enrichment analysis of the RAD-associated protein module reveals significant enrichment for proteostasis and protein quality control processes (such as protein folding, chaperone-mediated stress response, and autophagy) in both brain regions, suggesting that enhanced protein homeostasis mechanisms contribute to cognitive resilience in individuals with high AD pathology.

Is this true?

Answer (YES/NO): NO